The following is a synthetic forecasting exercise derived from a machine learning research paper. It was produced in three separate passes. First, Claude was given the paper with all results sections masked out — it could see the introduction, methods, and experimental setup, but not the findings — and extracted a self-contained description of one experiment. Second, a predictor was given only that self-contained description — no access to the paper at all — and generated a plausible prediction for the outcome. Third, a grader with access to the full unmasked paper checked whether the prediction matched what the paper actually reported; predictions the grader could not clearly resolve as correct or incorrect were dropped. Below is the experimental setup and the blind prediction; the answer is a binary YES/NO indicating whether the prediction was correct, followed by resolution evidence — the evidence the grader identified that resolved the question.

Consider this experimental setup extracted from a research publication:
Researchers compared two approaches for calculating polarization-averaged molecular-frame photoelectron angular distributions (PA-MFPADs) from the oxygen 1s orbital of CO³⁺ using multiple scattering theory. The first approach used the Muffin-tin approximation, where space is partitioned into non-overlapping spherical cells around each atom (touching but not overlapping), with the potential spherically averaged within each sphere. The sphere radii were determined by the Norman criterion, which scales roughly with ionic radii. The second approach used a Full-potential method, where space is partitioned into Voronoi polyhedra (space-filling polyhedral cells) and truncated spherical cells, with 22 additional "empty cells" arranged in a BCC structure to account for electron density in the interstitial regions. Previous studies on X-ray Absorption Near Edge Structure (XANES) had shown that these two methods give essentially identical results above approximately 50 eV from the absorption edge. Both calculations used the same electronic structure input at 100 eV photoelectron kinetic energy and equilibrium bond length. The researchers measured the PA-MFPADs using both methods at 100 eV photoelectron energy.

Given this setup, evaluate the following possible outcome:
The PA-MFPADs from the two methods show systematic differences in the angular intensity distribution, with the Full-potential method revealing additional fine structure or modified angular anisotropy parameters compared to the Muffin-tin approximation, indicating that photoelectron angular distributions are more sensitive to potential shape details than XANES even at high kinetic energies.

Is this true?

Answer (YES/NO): YES